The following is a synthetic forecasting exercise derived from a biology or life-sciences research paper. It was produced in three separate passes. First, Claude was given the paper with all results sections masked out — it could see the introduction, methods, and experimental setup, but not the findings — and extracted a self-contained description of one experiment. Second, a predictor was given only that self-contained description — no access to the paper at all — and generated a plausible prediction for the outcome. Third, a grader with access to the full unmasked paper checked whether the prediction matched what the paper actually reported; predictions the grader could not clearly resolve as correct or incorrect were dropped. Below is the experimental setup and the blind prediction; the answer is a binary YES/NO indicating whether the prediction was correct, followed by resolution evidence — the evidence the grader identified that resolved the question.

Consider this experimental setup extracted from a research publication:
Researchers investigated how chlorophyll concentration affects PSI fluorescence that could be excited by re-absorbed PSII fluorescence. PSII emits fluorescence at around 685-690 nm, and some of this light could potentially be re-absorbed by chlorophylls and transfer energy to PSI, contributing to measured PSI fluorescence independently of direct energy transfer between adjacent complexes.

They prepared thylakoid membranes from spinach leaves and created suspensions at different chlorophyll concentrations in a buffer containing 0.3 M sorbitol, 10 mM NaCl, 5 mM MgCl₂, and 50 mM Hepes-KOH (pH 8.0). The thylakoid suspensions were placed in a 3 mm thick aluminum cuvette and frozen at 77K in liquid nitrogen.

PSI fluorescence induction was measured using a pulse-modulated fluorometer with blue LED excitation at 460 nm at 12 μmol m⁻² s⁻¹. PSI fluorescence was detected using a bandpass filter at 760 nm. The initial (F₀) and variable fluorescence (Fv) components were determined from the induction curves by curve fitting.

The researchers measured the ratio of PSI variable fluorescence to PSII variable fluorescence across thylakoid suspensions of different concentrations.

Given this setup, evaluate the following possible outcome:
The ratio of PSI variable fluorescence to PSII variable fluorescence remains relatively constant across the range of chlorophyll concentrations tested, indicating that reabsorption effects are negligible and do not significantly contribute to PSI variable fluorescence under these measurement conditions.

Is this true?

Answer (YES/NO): YES